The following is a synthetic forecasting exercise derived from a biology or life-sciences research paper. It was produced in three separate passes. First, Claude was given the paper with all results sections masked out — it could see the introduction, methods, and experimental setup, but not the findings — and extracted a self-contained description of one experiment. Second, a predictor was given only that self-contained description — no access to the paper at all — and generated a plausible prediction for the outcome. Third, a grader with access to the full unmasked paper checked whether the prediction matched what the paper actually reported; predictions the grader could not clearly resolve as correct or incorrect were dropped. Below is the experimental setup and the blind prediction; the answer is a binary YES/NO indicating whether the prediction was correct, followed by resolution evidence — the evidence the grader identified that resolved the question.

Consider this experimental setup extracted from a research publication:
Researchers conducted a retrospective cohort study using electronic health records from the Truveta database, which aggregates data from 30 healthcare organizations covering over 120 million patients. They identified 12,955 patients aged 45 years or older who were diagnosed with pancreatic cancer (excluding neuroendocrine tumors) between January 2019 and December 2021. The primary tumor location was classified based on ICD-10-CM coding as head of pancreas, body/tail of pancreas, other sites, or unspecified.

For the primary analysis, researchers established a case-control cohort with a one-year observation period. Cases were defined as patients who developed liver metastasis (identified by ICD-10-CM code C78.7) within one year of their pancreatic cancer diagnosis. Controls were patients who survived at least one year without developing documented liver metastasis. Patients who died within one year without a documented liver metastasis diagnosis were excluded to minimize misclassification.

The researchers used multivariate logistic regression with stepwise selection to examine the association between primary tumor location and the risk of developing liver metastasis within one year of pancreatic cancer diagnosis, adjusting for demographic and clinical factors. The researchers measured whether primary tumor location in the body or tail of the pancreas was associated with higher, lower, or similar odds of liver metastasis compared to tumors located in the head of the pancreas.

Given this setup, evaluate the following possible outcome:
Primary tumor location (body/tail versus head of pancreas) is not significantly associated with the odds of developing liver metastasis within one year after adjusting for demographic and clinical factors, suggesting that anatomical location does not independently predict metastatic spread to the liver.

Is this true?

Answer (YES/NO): NO